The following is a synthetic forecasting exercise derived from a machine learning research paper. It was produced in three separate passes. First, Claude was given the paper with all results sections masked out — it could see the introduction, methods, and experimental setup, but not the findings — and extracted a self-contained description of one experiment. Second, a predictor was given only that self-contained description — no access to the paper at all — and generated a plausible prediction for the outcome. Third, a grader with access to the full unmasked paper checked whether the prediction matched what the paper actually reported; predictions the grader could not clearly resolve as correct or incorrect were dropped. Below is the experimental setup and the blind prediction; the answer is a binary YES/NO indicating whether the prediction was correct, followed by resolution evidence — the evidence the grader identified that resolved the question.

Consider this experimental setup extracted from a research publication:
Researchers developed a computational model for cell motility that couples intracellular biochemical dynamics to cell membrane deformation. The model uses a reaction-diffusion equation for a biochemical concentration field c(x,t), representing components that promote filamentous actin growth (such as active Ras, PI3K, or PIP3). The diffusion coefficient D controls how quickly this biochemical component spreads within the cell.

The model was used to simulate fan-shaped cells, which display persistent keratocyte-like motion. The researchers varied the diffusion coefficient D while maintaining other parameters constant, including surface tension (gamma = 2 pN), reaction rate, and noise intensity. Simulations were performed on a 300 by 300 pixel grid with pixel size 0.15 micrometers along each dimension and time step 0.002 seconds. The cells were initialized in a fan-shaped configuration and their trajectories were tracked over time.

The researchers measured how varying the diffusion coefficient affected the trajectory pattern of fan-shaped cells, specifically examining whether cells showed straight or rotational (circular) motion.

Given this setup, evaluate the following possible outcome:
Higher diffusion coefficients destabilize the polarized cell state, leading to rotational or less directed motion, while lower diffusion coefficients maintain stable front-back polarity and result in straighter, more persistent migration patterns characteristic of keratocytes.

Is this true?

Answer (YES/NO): YES